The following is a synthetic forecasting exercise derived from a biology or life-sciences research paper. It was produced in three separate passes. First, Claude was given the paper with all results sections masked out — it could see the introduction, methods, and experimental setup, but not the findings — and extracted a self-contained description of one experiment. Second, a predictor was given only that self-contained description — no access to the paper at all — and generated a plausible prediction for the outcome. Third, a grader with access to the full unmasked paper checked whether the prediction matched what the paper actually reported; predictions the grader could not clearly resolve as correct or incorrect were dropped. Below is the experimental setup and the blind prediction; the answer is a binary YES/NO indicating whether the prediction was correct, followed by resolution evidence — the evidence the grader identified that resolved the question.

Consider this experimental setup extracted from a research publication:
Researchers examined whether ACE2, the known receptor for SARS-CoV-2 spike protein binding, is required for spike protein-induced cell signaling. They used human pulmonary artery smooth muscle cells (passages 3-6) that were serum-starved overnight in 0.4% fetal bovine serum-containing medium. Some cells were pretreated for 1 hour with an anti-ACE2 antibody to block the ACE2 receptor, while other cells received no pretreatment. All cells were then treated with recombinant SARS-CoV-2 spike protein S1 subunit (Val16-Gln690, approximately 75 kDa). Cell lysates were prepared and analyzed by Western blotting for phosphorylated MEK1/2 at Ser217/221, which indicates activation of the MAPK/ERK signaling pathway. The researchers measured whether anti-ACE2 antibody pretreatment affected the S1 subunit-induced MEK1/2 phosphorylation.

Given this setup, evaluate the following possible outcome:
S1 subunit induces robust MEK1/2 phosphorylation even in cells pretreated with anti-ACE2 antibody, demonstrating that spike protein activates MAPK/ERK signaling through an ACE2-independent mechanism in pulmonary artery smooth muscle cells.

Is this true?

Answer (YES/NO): NO